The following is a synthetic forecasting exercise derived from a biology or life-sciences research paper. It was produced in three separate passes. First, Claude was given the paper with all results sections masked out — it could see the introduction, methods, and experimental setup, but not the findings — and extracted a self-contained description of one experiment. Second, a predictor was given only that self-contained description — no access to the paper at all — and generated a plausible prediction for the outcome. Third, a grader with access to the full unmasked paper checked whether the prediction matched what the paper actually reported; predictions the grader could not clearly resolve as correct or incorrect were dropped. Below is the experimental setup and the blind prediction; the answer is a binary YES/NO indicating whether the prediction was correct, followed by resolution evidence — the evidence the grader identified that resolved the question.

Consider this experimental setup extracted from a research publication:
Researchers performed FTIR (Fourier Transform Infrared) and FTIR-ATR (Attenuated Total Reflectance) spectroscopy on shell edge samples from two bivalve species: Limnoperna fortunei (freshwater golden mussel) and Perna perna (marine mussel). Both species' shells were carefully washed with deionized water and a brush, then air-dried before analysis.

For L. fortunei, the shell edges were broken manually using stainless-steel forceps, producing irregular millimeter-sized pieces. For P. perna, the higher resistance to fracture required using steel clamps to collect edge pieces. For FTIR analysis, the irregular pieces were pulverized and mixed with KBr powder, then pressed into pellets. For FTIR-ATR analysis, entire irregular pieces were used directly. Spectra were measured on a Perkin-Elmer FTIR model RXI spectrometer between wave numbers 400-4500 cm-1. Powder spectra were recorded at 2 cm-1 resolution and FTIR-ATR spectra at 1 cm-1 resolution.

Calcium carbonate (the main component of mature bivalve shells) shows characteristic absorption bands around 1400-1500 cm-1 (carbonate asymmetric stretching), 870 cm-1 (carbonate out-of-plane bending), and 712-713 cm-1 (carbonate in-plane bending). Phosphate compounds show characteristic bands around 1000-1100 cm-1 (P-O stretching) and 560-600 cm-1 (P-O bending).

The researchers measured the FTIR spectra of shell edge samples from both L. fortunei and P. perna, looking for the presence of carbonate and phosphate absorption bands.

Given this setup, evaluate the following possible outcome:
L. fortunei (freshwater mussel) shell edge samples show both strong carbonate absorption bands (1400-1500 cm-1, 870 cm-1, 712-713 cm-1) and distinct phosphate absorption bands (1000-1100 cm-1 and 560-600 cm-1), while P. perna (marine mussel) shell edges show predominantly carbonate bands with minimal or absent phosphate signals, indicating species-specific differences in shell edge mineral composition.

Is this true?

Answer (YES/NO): NO